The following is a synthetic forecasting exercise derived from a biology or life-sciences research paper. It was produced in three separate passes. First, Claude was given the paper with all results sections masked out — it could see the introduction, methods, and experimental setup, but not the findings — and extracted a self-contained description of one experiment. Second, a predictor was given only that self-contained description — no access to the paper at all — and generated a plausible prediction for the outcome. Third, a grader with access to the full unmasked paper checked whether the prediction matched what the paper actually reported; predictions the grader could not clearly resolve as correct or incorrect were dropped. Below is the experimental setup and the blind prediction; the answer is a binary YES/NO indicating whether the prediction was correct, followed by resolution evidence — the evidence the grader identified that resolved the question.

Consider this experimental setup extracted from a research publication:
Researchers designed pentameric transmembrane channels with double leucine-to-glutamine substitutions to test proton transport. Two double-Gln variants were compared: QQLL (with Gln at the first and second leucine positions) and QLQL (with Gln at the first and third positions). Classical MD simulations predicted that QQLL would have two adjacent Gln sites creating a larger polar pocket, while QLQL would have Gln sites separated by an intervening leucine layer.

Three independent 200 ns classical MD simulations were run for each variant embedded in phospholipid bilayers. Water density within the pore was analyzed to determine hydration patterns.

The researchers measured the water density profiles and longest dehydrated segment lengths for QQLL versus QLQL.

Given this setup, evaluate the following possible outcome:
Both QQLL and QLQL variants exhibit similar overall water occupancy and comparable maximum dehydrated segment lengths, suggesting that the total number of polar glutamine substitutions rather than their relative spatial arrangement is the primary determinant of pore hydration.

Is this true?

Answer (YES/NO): YES